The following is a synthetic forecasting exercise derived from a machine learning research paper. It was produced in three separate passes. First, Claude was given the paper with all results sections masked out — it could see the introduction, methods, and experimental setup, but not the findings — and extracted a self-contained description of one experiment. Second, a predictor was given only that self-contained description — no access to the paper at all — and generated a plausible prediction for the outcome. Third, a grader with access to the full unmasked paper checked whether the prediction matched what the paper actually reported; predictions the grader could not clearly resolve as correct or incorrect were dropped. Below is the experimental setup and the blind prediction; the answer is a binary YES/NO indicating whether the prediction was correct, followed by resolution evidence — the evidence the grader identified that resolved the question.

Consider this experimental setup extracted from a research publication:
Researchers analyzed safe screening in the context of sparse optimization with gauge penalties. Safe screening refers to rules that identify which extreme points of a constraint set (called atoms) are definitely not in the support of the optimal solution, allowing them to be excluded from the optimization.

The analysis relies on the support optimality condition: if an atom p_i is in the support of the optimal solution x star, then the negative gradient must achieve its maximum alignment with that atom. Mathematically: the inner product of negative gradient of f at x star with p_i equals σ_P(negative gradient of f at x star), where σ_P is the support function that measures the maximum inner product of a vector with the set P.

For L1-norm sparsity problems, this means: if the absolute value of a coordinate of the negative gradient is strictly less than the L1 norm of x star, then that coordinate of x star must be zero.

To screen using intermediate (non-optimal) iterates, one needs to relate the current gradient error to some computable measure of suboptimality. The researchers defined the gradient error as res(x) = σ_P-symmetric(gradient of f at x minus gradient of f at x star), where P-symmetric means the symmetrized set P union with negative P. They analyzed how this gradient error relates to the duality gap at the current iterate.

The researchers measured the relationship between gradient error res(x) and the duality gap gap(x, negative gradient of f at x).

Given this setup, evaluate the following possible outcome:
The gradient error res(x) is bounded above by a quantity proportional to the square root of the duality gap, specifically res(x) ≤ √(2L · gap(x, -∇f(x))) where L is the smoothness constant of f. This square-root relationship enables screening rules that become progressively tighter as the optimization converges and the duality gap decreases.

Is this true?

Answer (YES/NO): NO